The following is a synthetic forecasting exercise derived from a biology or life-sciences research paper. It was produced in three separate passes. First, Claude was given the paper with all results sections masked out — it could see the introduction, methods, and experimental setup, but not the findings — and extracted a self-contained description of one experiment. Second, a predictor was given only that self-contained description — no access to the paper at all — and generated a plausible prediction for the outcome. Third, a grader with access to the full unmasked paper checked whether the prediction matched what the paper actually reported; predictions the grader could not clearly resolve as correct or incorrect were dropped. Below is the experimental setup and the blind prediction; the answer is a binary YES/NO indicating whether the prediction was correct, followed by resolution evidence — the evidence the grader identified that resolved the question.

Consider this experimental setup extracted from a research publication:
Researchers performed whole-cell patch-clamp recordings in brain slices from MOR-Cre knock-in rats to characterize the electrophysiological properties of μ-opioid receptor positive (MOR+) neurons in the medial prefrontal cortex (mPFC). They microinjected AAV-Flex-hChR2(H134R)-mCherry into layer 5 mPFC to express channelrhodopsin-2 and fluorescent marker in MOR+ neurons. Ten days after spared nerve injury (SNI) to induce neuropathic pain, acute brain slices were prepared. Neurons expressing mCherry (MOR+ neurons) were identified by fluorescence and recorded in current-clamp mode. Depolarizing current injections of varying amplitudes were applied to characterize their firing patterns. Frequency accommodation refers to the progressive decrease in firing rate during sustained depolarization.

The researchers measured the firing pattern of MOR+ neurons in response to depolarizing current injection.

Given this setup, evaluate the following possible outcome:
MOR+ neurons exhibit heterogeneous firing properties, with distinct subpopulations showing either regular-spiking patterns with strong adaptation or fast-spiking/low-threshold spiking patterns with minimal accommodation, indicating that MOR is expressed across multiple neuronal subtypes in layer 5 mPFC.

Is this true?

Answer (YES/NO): NO